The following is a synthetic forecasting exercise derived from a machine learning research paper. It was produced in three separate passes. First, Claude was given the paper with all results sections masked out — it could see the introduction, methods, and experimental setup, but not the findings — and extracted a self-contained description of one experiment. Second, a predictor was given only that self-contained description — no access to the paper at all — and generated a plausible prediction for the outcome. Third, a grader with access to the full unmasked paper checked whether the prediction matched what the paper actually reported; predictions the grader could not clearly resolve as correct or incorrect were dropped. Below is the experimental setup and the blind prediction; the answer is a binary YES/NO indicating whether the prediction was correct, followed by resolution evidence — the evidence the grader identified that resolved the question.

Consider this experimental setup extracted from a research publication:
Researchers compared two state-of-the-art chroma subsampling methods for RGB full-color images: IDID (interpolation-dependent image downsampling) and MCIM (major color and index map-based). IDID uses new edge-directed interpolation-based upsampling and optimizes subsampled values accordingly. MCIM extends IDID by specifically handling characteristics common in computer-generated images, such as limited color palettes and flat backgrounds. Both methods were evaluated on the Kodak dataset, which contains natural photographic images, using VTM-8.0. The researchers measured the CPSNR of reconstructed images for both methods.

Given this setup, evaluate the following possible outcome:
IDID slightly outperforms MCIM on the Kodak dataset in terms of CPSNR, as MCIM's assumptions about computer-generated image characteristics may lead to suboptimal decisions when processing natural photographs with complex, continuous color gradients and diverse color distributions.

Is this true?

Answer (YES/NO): NO